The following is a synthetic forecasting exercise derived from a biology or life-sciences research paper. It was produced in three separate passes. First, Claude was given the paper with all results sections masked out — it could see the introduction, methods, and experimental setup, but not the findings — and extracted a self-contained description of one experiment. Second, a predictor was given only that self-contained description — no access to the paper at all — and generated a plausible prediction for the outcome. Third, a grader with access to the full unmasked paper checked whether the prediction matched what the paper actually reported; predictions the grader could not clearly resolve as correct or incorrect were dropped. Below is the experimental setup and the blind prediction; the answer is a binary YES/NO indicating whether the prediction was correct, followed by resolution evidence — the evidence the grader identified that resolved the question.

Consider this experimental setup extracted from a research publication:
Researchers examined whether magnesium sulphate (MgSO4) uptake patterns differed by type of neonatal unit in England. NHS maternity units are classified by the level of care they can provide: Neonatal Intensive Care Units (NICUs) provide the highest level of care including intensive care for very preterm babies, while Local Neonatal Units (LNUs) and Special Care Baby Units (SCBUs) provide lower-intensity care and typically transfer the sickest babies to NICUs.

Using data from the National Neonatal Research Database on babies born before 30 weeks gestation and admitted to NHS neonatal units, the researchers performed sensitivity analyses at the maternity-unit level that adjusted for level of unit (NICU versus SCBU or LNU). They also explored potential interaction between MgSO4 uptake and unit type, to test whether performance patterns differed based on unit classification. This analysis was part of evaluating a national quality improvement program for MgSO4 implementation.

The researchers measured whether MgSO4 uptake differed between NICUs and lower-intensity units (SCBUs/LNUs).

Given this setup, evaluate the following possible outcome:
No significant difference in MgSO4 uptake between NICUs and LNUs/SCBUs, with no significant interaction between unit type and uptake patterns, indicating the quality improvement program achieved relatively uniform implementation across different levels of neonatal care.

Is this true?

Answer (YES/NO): NO